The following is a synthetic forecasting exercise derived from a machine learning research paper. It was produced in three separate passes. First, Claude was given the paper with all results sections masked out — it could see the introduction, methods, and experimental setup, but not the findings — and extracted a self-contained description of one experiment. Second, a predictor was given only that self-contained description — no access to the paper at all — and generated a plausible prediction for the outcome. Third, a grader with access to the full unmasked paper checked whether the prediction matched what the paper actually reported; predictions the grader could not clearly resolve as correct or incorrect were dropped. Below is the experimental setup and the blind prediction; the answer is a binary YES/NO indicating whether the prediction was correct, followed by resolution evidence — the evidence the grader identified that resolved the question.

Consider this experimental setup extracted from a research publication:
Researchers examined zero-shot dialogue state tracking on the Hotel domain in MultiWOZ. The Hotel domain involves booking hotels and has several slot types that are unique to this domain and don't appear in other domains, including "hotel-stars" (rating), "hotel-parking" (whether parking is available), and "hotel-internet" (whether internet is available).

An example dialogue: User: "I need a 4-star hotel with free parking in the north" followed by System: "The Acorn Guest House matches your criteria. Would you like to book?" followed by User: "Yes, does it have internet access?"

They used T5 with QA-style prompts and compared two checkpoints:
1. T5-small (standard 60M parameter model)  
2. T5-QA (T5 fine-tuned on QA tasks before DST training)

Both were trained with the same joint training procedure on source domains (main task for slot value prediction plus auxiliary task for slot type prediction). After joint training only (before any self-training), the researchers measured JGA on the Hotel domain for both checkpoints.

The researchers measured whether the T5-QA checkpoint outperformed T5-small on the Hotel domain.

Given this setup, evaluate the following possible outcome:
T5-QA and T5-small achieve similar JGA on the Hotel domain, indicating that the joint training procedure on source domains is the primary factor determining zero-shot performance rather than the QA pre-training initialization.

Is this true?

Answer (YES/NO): NO